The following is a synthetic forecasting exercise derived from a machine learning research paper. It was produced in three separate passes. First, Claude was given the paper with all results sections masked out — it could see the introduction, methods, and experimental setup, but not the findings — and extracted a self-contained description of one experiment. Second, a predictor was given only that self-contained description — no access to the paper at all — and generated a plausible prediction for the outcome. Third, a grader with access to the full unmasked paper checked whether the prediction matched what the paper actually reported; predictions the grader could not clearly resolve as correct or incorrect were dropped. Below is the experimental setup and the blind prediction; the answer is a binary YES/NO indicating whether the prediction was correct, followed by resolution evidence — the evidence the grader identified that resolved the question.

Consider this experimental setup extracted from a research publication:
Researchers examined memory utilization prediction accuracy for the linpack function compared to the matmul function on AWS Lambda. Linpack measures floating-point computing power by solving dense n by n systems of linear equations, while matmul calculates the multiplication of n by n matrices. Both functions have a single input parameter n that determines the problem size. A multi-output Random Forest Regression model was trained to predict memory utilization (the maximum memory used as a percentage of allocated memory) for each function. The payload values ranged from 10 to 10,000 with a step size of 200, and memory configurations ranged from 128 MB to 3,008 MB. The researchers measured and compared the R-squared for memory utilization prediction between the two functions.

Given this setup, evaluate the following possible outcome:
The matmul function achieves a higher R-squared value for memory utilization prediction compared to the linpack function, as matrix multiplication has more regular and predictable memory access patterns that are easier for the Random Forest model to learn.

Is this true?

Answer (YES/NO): NO